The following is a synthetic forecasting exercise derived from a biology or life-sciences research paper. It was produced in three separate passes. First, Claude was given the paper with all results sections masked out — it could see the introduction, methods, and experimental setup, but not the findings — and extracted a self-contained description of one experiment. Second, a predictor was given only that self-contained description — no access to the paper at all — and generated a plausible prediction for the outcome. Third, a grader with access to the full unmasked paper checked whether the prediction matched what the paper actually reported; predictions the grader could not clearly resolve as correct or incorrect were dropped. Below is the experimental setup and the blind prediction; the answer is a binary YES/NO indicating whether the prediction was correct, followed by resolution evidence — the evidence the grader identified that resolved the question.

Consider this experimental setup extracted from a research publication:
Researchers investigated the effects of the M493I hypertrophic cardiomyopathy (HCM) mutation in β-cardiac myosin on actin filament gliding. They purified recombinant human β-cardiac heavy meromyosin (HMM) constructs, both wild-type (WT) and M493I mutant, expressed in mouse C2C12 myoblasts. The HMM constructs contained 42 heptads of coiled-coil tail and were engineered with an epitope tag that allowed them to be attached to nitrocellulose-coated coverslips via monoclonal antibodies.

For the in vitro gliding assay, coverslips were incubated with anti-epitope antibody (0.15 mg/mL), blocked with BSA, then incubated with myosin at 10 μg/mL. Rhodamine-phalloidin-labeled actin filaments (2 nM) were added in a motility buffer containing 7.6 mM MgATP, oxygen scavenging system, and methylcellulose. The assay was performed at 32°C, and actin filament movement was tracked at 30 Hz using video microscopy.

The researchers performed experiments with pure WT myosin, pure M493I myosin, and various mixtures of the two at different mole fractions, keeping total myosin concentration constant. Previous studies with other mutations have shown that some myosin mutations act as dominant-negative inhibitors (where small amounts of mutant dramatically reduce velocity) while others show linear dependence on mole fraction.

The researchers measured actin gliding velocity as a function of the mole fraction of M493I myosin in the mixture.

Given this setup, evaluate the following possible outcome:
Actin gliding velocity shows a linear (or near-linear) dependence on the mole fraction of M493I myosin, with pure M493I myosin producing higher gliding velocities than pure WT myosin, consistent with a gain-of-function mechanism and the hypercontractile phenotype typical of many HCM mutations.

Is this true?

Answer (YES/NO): NO